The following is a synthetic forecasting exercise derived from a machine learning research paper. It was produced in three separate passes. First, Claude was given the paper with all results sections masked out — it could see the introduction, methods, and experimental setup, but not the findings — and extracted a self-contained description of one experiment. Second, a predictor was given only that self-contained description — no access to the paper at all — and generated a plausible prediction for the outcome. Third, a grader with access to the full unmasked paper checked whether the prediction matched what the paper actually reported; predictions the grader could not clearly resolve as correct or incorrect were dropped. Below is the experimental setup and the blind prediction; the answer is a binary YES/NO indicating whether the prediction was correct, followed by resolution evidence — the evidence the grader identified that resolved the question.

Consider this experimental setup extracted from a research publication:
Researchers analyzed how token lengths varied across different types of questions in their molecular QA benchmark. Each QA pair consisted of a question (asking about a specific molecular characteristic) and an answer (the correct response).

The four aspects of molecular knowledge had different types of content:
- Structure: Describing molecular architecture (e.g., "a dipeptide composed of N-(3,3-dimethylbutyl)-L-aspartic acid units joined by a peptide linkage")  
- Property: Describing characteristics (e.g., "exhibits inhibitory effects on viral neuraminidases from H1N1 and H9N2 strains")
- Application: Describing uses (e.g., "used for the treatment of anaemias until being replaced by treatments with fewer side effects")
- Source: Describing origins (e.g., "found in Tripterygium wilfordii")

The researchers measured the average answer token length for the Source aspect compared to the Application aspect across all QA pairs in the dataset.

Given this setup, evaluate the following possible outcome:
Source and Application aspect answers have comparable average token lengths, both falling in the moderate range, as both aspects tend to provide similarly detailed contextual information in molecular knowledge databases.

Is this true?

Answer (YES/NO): NO